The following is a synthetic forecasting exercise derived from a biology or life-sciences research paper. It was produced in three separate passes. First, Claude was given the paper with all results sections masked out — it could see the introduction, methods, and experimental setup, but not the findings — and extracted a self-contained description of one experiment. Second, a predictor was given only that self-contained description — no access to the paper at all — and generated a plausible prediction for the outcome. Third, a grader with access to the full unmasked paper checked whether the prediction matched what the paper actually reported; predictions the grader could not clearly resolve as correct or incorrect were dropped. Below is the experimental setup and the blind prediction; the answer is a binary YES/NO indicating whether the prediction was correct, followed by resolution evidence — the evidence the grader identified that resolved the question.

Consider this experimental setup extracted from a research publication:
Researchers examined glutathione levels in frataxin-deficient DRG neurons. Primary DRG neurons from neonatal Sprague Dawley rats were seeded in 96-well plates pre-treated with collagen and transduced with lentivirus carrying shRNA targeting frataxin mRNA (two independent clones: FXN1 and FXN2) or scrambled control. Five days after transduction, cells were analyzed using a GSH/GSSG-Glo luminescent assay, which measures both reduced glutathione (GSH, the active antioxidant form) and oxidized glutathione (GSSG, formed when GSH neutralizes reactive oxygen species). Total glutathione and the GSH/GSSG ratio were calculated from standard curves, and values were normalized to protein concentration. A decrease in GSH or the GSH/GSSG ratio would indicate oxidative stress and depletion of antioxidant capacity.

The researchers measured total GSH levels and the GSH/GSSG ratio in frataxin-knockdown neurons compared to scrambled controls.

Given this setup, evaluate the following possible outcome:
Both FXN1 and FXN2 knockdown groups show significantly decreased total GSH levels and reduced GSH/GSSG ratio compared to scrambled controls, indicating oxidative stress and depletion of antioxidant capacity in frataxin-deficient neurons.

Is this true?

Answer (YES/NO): YES